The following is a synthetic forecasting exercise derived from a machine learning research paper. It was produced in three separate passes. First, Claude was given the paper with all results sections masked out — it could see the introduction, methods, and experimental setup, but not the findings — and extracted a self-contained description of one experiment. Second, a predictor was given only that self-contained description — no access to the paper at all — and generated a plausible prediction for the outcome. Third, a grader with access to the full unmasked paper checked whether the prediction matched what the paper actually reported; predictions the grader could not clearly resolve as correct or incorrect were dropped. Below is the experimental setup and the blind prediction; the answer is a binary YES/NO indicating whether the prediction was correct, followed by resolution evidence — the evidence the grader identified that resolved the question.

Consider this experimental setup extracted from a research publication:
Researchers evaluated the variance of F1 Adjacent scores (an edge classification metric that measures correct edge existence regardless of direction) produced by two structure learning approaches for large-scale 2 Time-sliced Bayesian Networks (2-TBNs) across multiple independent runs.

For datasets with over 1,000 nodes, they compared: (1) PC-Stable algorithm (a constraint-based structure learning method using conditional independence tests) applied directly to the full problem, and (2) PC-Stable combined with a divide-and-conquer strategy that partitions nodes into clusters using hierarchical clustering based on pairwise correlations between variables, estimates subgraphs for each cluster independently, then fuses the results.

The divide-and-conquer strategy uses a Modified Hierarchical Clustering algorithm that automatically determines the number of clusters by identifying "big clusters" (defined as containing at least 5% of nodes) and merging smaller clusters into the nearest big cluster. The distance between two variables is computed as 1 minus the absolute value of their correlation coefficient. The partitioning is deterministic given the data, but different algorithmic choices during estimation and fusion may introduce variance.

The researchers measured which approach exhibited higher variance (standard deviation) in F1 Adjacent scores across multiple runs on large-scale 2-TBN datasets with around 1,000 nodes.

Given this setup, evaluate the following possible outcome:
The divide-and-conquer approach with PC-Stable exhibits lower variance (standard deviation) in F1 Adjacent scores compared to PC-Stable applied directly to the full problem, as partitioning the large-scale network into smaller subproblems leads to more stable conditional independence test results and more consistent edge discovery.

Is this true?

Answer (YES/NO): NO